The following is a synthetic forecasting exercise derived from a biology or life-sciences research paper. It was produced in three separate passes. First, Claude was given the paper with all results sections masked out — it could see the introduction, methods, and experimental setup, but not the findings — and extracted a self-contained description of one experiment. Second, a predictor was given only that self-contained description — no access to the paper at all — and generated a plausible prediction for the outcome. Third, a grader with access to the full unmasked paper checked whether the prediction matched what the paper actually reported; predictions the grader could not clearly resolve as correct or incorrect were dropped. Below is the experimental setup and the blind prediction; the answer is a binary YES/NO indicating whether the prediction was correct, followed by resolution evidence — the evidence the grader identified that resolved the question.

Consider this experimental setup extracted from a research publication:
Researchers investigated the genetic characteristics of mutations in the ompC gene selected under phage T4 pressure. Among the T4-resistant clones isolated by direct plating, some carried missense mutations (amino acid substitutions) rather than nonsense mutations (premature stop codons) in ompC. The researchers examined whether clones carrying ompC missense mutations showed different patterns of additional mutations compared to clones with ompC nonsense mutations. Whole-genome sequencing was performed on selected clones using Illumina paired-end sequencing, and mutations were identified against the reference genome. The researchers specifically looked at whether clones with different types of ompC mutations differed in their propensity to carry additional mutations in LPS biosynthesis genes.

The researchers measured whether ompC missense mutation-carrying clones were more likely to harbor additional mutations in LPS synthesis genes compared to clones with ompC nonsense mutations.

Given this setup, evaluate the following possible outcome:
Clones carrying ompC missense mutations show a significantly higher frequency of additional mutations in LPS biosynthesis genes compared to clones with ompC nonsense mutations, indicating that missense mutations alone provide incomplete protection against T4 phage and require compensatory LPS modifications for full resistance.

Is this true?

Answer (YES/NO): YES